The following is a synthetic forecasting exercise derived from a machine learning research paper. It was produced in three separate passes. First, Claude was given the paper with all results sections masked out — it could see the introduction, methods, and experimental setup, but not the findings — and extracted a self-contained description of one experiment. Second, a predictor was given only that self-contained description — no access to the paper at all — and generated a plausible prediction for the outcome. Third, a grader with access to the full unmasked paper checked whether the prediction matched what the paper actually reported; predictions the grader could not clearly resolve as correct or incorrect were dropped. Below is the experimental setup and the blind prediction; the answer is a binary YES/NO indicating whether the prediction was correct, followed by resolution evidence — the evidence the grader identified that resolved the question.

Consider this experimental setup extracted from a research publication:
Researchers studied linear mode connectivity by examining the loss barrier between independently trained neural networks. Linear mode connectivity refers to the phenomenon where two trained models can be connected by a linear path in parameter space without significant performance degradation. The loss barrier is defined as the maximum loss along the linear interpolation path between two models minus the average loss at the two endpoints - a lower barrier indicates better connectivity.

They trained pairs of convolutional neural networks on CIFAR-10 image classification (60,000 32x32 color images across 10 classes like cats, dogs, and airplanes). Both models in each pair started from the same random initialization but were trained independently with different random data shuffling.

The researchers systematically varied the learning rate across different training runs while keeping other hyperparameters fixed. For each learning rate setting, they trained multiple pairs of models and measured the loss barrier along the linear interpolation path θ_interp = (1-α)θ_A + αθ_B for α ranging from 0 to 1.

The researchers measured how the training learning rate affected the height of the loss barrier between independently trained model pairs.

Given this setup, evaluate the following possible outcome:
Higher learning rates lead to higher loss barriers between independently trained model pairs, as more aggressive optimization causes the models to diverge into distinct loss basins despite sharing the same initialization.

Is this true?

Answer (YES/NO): NO